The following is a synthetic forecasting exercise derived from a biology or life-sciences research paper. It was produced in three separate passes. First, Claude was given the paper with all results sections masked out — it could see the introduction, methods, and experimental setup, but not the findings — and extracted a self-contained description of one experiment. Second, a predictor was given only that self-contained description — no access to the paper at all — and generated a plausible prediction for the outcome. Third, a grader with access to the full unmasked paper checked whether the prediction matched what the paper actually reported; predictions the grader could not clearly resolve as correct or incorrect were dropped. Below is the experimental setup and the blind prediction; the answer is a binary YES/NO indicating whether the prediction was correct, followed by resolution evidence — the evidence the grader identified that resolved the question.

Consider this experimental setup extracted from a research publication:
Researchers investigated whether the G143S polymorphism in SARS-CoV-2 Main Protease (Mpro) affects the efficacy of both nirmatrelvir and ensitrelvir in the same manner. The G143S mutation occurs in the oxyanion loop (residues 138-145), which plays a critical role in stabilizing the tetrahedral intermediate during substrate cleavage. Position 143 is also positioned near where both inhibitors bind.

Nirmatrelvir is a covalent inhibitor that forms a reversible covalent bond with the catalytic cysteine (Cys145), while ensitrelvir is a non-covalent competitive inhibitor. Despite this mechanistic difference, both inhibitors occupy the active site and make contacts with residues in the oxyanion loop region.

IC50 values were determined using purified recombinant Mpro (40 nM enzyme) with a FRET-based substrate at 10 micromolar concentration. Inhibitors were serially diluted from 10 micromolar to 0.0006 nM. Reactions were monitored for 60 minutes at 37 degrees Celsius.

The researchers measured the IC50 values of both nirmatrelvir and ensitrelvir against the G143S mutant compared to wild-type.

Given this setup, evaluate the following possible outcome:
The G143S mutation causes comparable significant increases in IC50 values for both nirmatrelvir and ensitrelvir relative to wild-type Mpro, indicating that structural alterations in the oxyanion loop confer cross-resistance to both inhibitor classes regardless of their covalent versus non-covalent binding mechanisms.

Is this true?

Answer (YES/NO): NO